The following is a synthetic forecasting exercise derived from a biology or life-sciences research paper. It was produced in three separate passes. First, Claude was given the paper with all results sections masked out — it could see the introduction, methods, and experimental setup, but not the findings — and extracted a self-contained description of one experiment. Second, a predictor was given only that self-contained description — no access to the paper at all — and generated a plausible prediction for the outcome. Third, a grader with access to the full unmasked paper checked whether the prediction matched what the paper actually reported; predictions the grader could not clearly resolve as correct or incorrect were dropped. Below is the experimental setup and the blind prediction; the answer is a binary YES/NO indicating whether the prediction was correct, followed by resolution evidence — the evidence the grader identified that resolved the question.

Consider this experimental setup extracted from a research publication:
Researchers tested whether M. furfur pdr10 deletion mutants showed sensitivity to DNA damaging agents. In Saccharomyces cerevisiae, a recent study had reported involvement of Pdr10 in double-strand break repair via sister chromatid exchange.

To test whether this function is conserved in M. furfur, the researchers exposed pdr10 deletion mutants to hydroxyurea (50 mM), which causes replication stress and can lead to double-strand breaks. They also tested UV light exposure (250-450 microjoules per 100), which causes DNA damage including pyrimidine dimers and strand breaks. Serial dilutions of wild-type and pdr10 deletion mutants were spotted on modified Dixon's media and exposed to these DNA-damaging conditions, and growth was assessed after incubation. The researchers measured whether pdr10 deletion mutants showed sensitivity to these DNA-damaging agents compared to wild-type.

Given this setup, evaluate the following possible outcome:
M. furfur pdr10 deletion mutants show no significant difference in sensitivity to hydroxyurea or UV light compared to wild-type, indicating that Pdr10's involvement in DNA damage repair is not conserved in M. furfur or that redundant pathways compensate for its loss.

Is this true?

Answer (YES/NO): YES